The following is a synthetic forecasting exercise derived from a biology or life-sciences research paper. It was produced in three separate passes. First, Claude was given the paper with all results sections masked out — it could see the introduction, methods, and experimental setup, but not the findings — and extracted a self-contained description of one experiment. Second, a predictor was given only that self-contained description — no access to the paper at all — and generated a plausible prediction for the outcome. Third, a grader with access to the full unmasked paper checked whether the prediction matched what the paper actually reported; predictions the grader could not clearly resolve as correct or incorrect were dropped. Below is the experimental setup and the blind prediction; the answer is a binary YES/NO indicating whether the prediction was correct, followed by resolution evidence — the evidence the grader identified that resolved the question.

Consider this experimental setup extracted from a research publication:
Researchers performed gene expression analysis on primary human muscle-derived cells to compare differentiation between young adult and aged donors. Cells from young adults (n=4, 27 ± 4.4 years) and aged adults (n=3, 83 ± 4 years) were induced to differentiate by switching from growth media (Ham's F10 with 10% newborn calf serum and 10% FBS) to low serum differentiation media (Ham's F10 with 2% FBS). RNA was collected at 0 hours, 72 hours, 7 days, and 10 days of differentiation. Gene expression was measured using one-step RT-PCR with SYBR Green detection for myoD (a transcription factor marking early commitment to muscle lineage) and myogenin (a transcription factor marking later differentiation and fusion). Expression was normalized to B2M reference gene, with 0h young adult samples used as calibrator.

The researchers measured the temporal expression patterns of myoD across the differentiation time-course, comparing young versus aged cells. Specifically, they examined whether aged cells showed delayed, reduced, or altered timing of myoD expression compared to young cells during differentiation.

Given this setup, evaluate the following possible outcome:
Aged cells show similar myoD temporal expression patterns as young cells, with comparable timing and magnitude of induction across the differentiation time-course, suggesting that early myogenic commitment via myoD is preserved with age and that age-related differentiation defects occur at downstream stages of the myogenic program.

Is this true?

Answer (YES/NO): NO